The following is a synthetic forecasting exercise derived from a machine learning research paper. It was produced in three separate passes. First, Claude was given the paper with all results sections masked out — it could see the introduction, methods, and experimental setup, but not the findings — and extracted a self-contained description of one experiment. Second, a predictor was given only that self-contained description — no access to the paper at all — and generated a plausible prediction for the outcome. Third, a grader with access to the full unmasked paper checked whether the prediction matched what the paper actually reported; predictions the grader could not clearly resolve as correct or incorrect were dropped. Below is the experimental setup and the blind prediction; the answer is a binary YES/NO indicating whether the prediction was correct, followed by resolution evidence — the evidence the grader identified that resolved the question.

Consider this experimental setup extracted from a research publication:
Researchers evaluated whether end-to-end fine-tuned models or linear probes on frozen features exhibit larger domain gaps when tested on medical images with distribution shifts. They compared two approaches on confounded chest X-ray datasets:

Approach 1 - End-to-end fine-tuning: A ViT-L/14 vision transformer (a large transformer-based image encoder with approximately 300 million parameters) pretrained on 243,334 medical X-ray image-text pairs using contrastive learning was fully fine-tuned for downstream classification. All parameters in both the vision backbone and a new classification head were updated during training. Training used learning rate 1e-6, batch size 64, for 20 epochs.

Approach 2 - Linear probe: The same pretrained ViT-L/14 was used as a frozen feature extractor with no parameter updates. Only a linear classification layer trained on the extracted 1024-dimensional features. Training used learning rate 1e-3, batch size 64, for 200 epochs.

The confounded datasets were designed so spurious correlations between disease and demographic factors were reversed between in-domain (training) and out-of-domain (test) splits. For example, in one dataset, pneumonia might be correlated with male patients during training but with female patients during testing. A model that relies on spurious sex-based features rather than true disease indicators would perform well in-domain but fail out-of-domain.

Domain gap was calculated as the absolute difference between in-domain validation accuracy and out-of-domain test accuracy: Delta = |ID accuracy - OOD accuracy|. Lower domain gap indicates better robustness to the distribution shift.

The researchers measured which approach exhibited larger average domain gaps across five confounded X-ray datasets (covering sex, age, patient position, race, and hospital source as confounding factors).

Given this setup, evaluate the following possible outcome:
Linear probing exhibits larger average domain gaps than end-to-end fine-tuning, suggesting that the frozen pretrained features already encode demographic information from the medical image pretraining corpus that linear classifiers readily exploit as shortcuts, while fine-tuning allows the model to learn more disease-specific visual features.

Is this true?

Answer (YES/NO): NO